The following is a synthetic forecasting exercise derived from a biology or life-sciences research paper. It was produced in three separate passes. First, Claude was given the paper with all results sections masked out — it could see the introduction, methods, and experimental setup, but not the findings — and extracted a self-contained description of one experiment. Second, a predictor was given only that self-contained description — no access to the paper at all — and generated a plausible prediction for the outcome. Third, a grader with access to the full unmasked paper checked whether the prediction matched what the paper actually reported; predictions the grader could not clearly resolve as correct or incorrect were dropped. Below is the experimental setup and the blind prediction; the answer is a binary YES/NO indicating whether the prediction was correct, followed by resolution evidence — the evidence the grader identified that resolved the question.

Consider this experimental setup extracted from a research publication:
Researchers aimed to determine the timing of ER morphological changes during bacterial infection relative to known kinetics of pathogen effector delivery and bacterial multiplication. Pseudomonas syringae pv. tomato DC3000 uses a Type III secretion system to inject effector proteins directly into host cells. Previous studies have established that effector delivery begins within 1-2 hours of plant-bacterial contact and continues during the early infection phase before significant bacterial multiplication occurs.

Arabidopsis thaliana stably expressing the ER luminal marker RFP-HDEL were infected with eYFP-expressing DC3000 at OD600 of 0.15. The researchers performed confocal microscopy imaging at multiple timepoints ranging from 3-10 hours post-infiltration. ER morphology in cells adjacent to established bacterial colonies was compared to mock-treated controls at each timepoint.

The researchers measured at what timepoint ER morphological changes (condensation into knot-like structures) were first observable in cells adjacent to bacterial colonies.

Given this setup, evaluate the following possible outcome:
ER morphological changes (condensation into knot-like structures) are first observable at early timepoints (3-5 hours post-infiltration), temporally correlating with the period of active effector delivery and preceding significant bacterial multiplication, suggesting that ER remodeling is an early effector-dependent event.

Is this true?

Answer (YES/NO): NO